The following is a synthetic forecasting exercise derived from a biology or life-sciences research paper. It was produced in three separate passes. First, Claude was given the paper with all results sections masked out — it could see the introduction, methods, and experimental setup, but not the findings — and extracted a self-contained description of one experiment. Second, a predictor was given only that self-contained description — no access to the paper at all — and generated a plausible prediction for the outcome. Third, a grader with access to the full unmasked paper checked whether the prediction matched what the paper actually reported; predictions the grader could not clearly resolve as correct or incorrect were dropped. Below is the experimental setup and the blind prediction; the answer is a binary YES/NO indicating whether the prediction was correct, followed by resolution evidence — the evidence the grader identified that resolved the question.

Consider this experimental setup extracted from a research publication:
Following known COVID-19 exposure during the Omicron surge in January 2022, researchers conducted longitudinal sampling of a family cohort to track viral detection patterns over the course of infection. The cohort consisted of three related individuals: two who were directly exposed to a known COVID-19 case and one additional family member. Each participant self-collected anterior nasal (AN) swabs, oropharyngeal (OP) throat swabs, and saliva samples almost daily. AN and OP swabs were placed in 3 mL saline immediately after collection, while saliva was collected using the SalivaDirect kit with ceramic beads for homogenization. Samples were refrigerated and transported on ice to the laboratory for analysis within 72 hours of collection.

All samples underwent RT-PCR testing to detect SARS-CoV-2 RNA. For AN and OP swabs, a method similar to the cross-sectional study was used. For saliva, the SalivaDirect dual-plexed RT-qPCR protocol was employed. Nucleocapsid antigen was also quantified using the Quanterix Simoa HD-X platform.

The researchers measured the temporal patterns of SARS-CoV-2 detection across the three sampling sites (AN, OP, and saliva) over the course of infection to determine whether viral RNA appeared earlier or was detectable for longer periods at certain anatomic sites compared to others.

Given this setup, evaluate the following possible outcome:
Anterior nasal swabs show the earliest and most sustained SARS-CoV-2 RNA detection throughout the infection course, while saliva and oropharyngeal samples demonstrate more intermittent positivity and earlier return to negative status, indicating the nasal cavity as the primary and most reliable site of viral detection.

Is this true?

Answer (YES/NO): NO